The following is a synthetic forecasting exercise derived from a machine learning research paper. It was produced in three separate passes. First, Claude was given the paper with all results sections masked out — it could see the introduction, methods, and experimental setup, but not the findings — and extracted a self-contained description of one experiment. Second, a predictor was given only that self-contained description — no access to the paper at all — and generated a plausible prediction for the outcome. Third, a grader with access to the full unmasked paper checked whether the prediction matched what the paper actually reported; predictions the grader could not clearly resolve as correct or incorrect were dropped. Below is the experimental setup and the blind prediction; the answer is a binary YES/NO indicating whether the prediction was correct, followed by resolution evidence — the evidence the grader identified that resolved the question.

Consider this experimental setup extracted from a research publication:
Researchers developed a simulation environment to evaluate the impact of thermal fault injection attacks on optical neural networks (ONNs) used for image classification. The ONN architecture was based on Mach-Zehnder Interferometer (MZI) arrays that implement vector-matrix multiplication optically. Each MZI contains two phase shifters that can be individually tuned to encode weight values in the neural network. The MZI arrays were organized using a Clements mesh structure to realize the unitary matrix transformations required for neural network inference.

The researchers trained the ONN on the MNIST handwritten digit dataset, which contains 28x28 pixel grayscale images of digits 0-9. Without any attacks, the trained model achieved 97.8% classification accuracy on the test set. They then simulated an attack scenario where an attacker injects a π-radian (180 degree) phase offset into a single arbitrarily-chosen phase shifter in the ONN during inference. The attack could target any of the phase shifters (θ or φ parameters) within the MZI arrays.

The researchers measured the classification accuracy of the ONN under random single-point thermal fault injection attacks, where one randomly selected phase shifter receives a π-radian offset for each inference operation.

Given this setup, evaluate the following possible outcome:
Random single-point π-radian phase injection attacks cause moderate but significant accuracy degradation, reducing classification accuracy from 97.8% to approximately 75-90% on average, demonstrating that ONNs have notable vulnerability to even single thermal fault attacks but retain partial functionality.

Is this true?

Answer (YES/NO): NO